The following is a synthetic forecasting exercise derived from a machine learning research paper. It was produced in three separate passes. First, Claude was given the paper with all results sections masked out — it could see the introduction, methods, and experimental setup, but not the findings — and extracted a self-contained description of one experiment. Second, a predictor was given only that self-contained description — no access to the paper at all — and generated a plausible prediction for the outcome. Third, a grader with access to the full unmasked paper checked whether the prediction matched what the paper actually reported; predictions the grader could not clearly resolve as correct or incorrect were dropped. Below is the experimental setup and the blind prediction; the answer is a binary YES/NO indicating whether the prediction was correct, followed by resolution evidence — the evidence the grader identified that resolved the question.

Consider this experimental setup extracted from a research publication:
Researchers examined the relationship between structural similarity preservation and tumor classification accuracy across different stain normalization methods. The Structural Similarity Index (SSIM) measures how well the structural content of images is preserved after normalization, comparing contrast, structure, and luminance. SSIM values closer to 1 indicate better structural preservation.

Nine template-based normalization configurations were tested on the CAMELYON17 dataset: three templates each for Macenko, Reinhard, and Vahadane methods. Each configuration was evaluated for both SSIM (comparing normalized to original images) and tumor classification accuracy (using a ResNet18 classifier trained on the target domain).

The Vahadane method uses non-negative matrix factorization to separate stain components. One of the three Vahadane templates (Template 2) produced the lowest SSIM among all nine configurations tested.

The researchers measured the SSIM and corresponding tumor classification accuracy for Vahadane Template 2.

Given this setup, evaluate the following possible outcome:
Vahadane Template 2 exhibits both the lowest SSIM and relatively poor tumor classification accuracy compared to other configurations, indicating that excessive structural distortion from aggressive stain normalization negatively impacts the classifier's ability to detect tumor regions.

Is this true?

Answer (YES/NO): YES